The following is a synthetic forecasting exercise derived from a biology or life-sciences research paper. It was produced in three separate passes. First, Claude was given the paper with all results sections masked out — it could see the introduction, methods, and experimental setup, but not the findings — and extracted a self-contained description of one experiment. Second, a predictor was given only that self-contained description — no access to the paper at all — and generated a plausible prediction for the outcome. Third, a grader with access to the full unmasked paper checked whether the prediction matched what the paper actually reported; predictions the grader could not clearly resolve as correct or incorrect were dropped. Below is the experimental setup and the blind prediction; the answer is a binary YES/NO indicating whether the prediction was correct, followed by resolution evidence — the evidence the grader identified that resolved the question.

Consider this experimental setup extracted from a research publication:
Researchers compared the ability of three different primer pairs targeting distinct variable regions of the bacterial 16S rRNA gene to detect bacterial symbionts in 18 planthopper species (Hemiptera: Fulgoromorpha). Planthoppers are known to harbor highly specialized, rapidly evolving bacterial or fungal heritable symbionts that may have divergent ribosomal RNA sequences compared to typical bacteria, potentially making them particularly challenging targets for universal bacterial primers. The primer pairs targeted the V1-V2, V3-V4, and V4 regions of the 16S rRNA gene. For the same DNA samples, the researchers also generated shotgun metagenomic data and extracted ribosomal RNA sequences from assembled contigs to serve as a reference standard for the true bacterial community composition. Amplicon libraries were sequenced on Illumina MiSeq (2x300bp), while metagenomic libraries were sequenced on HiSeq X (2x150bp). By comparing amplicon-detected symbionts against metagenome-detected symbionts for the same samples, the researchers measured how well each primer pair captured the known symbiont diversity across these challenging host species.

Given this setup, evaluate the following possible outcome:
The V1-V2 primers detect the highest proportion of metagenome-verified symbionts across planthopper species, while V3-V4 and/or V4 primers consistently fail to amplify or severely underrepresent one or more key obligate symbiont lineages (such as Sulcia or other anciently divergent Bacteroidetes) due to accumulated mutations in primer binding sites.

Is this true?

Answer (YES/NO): NO